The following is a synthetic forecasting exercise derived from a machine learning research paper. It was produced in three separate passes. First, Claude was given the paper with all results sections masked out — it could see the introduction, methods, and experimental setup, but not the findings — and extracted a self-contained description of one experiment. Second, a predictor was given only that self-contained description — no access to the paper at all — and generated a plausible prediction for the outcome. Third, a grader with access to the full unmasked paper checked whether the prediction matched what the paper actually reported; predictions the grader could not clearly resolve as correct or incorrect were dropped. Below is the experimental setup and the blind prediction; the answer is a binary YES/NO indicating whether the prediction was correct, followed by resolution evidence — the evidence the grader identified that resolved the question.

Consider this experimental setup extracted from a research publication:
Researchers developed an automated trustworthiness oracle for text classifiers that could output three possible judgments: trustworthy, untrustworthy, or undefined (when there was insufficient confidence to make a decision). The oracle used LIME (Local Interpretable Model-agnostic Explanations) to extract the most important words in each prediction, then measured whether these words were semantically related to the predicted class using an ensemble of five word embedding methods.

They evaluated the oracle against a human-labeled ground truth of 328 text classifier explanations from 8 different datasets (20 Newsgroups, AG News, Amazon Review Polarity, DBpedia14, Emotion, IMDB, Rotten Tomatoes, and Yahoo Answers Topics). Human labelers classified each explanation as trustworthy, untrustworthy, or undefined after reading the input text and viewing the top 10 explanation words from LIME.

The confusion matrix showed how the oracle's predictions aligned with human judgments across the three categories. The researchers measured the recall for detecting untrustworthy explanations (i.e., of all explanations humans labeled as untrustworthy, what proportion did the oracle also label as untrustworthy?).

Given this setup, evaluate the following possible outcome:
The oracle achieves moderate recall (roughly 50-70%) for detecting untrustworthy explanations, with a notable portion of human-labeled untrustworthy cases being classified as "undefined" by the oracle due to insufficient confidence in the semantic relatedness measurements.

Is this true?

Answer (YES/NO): NO